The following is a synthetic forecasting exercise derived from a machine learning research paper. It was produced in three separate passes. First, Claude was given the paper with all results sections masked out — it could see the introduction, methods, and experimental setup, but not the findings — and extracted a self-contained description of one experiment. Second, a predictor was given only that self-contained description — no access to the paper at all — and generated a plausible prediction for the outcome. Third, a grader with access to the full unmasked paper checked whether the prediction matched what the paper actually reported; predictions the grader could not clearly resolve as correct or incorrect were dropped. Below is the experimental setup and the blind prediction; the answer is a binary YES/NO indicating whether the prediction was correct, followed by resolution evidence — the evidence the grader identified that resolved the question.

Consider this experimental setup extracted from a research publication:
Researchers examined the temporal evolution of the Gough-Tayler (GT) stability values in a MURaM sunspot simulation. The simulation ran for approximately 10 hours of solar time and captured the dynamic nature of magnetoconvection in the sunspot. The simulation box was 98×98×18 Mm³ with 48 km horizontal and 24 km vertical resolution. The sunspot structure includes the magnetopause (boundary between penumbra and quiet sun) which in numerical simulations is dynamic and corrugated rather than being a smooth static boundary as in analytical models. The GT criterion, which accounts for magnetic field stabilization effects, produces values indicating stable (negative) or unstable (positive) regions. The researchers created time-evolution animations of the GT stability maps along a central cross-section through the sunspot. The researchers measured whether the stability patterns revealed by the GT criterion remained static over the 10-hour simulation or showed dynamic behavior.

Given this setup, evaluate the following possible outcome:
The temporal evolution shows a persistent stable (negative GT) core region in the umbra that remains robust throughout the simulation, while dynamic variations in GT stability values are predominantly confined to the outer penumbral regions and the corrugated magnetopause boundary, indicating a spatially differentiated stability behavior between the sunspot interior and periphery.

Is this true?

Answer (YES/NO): NO